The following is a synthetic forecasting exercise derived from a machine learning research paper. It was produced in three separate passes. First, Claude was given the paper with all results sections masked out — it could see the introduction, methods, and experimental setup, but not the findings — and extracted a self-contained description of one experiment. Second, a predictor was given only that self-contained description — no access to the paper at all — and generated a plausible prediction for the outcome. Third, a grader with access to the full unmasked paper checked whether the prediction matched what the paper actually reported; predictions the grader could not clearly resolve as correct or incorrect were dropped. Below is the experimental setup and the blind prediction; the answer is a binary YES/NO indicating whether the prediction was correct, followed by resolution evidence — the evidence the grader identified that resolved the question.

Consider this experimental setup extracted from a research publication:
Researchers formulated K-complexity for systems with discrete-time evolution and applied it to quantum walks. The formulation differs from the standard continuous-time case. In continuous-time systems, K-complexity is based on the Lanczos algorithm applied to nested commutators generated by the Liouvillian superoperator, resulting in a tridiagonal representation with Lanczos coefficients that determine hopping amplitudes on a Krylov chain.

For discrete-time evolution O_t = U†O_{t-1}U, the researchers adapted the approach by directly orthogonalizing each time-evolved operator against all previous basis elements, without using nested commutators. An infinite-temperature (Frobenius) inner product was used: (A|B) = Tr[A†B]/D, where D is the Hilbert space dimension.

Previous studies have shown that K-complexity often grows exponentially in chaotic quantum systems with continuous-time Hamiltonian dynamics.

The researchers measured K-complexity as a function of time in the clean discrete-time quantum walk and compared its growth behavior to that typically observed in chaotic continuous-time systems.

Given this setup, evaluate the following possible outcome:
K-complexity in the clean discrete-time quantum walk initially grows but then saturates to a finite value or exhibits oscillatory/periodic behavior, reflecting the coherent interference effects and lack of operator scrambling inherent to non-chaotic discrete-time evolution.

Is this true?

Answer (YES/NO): NO